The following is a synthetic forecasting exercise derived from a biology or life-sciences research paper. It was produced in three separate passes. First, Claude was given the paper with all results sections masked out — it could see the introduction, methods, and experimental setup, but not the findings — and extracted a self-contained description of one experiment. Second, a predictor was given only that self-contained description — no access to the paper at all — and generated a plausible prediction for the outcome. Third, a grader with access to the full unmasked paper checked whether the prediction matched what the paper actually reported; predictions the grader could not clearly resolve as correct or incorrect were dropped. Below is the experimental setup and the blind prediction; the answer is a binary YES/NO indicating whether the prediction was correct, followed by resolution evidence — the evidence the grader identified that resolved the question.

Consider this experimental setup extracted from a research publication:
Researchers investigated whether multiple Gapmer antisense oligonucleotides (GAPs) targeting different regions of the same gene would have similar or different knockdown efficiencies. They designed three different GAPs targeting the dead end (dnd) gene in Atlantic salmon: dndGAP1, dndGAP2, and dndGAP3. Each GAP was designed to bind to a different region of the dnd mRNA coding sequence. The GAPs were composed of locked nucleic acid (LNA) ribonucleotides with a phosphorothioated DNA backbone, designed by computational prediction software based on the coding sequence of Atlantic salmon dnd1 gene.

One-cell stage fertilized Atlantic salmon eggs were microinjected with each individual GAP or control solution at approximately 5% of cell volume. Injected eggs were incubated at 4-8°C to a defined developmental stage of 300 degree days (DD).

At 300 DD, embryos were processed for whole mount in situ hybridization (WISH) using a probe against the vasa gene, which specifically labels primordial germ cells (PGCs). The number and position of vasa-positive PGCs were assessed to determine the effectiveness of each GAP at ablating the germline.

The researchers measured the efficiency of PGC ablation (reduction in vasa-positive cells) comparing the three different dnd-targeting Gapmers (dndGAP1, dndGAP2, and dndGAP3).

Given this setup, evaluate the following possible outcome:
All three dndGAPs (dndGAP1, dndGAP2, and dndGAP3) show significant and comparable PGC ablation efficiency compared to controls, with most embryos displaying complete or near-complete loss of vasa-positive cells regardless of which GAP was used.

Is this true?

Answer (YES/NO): NO